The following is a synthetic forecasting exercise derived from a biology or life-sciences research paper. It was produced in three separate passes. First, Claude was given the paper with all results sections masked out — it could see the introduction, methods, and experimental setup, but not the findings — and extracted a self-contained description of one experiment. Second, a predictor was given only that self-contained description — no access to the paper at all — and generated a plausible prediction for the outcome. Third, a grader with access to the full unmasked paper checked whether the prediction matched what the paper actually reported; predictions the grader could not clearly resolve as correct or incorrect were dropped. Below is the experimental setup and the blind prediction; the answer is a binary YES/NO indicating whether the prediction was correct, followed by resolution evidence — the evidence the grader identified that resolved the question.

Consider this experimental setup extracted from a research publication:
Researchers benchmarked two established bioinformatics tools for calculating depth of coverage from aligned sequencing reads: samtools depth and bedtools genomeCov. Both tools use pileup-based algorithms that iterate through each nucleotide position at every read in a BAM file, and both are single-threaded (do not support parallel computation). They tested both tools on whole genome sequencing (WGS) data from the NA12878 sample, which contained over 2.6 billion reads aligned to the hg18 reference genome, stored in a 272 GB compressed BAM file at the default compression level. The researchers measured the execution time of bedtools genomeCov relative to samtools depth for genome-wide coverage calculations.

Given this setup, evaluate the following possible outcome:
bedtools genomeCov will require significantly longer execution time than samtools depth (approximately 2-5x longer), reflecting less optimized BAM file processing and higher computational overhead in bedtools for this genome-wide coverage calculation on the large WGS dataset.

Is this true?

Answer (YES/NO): YES